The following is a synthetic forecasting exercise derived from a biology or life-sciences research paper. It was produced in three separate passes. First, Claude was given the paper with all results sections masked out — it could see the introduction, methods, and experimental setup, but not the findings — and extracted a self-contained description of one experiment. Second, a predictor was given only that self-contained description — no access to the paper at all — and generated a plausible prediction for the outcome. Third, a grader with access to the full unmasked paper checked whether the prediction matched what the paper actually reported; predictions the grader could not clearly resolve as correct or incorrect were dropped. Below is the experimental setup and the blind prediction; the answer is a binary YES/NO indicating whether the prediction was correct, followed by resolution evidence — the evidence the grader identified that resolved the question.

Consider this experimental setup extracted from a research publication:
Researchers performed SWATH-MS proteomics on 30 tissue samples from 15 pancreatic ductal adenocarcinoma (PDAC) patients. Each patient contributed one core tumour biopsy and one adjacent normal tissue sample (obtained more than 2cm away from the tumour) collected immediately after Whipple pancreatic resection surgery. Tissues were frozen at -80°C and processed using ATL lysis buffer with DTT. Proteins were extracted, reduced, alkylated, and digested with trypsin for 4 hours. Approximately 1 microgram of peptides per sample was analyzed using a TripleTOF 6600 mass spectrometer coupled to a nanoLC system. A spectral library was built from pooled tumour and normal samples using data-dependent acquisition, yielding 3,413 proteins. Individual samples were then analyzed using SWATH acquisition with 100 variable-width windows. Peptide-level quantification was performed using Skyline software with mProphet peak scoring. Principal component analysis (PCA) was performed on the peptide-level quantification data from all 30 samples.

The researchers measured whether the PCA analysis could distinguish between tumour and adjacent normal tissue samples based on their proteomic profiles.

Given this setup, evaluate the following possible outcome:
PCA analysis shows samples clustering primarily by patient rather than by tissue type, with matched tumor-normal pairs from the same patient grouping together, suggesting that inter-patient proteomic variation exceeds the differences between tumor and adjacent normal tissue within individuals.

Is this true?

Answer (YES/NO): NO